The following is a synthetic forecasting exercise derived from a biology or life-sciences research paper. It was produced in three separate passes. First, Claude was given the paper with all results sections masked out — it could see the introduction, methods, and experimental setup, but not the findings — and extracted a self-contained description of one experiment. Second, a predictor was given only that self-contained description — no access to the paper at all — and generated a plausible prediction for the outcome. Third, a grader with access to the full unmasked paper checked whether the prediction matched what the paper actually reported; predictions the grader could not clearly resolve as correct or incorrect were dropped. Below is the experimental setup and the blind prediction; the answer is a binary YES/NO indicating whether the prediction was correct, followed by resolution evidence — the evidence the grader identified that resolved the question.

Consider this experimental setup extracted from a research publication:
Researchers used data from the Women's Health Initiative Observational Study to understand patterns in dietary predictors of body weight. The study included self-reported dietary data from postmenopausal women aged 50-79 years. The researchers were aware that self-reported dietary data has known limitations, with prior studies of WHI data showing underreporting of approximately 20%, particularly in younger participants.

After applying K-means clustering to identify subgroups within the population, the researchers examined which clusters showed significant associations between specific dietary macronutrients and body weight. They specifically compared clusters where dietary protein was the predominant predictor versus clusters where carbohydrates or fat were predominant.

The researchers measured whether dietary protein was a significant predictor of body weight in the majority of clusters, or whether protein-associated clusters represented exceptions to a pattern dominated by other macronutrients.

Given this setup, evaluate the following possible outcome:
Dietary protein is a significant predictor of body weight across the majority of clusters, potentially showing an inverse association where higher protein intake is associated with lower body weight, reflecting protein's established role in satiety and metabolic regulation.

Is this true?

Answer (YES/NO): NO